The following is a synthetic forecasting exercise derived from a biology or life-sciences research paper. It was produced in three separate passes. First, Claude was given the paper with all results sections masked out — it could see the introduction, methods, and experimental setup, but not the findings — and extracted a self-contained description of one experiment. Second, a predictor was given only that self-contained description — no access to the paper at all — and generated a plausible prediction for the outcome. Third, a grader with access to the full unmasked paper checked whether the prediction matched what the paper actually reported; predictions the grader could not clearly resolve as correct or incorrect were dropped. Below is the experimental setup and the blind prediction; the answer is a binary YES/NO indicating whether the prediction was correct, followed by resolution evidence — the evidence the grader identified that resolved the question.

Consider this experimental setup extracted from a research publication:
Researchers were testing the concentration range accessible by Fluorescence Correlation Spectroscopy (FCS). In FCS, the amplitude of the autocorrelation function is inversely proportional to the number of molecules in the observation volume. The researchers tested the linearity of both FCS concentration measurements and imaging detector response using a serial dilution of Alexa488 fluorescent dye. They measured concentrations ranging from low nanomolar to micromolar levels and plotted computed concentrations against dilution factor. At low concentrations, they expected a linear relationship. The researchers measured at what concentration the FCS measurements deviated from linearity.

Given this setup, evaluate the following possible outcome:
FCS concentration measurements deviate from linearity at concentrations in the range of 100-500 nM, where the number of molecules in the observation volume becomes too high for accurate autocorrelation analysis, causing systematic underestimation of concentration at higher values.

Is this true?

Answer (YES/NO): NO